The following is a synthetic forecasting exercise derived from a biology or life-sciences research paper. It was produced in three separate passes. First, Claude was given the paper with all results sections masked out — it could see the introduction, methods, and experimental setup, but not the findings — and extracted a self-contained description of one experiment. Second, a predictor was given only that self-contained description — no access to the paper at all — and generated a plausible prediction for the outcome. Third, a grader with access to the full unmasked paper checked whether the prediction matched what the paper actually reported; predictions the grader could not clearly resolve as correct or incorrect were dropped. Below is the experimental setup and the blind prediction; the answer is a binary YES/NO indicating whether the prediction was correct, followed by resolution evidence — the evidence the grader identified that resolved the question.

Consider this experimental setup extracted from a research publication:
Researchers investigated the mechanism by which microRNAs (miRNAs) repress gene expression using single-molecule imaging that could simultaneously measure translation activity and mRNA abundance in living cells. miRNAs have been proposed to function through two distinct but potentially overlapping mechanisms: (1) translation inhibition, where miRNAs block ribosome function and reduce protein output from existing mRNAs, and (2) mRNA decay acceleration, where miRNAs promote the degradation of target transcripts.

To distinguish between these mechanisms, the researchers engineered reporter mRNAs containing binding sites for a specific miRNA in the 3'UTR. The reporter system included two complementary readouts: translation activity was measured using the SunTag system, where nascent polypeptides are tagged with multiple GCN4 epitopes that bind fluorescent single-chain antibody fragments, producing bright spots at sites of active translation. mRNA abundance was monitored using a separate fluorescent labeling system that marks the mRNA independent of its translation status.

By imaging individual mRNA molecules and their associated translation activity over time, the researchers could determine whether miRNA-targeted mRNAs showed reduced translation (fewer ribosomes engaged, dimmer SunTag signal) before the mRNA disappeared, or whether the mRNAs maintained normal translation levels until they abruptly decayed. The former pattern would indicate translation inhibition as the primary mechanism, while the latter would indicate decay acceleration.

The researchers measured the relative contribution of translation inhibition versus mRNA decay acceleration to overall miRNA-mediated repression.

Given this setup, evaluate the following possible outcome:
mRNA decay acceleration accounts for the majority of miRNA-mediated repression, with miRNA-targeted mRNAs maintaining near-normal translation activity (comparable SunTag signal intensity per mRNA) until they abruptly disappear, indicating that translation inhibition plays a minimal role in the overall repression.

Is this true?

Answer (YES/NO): YES